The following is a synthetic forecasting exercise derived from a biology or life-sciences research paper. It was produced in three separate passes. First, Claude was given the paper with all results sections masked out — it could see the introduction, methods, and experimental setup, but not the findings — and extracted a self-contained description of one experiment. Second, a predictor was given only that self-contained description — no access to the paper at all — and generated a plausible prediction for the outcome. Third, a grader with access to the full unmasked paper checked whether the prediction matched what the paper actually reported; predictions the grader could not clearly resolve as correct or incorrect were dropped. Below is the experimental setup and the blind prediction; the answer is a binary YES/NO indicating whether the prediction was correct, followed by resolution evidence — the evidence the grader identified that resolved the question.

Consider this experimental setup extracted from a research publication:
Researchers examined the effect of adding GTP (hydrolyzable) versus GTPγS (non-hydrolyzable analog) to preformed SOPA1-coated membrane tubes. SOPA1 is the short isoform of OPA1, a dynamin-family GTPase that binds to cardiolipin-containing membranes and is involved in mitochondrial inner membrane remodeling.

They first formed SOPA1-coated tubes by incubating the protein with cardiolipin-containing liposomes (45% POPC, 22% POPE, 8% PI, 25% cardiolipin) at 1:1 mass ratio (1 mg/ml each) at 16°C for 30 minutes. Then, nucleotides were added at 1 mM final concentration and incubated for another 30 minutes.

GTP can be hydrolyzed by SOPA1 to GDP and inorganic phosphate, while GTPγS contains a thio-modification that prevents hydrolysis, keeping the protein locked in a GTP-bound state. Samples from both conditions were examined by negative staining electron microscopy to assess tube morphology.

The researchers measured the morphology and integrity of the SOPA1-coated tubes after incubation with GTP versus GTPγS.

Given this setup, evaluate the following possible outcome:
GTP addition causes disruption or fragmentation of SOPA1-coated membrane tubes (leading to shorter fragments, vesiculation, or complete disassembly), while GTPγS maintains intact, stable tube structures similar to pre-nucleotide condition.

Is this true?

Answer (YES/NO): NO